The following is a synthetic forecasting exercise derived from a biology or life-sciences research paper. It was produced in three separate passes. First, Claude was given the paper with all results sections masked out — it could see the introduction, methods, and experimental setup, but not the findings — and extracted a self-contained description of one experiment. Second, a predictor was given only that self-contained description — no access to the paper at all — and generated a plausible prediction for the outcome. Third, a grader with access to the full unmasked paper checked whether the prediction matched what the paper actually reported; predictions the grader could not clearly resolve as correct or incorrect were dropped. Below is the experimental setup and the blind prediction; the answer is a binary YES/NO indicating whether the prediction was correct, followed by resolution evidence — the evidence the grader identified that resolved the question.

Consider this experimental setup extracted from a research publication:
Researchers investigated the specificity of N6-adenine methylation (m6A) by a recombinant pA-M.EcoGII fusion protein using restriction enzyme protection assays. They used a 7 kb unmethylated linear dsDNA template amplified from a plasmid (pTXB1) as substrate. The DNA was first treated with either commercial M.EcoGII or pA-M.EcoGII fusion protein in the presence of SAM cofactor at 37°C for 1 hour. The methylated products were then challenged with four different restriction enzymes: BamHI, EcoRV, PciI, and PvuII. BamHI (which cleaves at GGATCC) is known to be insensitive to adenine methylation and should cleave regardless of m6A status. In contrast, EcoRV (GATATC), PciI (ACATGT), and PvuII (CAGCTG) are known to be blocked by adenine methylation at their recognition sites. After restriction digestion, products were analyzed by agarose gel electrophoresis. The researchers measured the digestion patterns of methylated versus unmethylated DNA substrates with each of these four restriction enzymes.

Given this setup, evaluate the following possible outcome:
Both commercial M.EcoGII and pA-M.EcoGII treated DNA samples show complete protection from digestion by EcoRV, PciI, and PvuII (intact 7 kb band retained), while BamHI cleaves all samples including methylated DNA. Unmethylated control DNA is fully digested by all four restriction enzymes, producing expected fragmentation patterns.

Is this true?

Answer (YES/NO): NO